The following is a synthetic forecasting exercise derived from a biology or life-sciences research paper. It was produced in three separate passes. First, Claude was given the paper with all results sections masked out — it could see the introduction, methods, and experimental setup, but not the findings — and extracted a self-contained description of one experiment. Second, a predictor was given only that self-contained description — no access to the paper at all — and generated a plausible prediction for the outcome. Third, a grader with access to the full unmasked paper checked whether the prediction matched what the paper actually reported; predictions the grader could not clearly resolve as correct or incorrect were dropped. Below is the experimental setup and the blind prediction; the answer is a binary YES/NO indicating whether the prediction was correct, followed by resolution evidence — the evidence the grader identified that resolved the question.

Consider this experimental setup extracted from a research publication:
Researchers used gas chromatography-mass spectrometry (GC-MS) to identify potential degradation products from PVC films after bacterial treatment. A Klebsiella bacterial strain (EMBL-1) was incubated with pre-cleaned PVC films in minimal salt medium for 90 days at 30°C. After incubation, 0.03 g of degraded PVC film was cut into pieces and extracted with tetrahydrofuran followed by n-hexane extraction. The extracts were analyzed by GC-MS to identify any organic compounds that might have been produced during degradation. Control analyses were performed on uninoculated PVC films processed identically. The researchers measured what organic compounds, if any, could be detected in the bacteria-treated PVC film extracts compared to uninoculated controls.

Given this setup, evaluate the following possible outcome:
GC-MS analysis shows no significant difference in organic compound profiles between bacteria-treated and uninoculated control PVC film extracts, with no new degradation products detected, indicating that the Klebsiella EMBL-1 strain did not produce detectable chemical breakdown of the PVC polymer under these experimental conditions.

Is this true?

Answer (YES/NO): NO